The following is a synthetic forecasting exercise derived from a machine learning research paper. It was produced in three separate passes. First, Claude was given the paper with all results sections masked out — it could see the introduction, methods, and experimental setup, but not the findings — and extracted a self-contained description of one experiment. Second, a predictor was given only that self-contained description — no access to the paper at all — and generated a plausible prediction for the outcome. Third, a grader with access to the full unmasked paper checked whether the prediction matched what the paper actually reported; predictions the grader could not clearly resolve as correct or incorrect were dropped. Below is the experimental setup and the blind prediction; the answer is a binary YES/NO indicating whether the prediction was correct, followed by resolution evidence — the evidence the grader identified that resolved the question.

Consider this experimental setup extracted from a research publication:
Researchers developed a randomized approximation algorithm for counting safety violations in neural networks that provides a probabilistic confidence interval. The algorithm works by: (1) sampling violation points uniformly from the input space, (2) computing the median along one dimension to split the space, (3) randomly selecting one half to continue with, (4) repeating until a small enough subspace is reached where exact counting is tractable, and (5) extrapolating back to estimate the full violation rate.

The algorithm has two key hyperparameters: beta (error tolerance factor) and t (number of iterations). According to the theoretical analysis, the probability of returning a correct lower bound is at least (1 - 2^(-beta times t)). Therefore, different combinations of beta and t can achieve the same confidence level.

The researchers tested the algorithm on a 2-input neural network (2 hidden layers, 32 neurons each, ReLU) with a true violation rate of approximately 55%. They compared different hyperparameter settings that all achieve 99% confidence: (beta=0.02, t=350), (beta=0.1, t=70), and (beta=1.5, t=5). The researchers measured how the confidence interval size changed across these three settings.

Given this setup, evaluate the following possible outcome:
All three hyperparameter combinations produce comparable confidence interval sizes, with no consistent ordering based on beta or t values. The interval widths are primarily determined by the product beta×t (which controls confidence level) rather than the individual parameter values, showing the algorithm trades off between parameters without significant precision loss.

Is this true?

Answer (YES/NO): NO